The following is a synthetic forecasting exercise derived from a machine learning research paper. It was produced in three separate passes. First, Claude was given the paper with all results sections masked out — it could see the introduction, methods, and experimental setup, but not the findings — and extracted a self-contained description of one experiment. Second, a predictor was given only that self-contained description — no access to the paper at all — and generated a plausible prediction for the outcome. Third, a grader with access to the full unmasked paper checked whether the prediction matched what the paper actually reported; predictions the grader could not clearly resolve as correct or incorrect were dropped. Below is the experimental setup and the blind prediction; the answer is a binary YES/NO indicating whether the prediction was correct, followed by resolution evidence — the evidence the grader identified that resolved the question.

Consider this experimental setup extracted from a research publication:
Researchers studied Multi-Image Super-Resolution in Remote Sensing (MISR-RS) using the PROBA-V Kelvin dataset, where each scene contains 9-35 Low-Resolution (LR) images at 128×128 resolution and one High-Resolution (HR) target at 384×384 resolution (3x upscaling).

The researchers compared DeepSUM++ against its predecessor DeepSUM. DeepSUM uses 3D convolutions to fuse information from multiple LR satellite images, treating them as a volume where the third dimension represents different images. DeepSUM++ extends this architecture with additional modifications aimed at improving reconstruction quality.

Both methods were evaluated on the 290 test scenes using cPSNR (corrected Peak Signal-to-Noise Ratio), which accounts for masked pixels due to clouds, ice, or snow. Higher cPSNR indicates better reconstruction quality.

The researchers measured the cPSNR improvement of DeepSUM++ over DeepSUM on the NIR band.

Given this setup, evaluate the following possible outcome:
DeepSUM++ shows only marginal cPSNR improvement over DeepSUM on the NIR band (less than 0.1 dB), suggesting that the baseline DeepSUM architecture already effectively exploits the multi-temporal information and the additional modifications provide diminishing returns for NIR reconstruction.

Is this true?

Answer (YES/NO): YES